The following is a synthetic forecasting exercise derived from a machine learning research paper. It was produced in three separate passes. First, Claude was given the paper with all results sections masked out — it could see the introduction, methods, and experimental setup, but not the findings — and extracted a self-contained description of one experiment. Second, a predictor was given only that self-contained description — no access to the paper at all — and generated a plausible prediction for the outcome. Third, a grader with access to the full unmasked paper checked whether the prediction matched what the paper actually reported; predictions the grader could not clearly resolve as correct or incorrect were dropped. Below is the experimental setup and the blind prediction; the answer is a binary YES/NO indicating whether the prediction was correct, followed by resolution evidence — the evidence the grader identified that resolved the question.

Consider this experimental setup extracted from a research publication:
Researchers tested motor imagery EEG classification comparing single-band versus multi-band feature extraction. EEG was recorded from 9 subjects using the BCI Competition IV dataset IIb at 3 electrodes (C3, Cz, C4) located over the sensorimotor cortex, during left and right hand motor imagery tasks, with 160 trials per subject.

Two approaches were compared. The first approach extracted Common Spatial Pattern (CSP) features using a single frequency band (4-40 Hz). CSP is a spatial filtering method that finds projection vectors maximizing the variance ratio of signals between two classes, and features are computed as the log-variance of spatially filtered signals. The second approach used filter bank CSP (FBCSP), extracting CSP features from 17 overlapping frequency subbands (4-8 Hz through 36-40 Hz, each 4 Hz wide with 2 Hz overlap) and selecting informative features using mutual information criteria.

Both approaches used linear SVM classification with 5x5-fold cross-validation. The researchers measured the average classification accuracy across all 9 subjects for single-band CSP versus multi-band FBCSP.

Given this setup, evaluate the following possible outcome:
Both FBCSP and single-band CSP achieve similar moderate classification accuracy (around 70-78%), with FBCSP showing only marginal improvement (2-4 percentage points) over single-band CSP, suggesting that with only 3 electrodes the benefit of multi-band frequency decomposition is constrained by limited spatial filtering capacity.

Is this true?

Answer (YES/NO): NO